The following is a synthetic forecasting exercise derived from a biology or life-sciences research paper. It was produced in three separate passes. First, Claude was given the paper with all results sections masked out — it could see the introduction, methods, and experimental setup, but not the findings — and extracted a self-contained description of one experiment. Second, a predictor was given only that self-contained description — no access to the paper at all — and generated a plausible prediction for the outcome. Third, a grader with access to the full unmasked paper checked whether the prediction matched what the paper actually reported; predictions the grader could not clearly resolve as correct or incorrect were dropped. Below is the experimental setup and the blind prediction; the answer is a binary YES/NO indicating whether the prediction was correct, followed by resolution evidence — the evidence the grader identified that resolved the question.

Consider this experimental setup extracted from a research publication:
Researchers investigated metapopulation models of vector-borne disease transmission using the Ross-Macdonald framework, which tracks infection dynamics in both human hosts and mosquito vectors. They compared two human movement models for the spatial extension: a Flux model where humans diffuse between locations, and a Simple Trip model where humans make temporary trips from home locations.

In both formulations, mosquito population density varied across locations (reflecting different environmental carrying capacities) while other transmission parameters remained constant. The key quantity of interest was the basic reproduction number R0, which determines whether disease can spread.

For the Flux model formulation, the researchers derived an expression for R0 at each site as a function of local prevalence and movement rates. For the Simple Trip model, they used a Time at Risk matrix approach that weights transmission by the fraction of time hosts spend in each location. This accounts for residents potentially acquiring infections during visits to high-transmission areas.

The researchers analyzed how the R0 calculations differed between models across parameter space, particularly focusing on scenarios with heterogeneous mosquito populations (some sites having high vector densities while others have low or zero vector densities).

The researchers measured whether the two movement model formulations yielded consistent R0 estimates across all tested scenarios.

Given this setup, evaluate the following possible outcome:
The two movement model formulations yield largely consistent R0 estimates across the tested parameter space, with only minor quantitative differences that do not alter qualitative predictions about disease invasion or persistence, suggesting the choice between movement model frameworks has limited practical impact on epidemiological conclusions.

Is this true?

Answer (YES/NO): NO